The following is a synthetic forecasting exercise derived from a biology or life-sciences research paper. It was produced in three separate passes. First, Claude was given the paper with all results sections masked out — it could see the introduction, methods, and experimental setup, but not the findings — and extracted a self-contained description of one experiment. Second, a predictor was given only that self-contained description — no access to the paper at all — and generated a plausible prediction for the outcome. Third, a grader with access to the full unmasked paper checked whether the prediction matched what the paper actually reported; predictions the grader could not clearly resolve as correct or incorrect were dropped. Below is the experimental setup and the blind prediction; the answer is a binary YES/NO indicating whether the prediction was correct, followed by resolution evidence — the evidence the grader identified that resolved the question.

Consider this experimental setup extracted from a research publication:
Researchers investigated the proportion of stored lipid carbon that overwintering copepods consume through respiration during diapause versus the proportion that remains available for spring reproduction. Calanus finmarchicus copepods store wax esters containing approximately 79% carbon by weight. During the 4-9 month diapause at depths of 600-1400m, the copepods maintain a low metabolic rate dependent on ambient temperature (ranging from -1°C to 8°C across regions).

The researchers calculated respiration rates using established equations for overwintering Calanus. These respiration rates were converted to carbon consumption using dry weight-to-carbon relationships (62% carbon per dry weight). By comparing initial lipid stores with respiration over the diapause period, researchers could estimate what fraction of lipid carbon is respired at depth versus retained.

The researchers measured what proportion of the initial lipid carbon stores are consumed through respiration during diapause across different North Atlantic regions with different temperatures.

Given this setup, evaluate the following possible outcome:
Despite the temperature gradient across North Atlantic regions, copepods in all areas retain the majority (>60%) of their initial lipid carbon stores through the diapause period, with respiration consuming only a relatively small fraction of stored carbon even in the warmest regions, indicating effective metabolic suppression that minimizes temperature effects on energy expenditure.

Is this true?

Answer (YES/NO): NO